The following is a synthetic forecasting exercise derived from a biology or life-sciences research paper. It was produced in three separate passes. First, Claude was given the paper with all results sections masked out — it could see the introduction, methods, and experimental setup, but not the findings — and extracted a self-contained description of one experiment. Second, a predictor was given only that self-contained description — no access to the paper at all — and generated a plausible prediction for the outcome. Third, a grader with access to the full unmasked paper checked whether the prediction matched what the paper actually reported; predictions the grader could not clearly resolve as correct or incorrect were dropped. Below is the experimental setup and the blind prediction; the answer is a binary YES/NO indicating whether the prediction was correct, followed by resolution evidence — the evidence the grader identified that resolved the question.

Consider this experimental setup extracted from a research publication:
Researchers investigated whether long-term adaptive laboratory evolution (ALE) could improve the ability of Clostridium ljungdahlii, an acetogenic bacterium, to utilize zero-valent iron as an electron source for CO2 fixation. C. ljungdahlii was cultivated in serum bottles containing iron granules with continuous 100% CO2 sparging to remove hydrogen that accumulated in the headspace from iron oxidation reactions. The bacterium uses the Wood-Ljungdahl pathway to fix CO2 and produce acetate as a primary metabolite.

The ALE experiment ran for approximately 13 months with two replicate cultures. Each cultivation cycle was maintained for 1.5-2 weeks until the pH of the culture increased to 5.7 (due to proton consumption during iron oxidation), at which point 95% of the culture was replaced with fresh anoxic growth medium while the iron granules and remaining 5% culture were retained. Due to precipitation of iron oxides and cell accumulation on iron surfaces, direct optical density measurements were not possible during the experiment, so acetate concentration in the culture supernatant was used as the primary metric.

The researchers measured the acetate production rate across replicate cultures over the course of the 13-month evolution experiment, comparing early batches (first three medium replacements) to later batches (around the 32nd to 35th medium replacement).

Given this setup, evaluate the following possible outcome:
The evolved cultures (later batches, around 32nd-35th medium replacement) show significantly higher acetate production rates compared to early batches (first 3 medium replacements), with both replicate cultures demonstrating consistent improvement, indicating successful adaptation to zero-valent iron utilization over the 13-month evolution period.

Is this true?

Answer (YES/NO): YES